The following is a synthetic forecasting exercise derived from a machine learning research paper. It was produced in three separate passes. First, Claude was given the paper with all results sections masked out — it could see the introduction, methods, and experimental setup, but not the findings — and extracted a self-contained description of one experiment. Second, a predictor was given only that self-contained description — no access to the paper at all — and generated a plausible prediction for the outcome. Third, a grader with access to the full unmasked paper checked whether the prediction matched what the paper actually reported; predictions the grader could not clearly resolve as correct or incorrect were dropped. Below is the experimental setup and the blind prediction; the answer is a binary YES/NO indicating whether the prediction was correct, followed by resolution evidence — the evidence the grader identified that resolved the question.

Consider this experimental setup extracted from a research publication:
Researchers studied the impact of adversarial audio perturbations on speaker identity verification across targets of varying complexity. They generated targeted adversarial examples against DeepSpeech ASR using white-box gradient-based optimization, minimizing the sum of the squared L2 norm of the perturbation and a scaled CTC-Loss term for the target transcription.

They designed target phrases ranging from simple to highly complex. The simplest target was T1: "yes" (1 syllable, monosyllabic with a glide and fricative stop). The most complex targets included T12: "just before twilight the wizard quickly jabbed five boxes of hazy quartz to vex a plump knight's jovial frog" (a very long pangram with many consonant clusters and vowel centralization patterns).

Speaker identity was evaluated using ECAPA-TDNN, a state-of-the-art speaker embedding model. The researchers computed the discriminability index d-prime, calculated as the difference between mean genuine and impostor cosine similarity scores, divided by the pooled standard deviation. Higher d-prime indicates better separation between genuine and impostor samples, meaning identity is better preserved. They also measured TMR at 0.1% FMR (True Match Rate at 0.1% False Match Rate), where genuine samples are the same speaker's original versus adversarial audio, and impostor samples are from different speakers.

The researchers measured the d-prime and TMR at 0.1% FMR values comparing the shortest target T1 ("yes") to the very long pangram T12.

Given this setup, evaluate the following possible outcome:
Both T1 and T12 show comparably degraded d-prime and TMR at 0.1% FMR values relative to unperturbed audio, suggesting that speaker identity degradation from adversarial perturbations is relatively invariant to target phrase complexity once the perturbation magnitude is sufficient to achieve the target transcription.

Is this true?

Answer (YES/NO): NO